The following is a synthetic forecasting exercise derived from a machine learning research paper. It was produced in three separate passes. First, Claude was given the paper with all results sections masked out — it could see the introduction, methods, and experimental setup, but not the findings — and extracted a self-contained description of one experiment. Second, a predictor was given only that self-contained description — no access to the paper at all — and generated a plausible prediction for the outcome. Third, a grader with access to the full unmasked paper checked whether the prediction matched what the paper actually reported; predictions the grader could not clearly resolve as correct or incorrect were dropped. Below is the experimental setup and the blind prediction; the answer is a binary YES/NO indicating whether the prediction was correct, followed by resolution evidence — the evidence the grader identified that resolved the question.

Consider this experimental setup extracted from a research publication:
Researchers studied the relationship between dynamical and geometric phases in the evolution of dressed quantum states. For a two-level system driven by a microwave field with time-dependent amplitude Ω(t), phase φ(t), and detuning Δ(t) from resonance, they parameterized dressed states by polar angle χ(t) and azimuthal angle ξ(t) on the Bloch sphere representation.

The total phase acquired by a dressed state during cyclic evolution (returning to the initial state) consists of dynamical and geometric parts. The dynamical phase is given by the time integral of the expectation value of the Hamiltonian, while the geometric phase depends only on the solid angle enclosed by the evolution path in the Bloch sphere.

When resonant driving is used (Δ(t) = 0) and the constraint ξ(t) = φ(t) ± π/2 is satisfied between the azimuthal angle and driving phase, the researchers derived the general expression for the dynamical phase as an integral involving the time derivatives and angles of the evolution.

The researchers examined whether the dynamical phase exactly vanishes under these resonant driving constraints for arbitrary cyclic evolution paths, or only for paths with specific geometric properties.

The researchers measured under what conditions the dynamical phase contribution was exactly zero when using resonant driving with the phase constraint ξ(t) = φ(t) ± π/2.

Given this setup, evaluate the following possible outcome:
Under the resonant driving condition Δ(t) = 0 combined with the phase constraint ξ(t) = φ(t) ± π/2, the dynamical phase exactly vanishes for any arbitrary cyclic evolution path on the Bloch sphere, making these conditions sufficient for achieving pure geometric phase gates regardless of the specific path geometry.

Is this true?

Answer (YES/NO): NO